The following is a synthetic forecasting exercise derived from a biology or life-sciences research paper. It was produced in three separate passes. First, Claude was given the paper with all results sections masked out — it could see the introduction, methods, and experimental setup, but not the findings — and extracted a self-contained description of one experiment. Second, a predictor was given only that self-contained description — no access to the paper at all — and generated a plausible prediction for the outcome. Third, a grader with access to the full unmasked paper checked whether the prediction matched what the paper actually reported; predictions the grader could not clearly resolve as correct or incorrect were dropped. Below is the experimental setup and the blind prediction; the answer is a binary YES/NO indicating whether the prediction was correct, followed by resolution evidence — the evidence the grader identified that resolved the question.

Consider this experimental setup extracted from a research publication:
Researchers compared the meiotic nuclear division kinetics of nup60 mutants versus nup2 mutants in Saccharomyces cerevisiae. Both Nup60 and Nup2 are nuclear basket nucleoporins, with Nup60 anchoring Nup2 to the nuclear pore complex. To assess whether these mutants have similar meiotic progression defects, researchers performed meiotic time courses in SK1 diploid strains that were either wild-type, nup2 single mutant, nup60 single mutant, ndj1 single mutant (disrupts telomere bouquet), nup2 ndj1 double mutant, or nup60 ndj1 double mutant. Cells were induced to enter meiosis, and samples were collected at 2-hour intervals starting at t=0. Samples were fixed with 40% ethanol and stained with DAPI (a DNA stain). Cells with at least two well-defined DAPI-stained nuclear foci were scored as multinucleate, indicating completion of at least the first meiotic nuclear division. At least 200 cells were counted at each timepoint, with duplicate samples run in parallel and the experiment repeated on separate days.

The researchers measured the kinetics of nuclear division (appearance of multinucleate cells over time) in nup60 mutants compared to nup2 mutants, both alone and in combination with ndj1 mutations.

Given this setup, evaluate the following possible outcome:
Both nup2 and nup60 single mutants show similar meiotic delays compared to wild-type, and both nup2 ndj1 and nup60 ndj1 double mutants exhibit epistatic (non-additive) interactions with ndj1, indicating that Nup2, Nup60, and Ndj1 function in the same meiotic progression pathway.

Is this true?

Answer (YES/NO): NO